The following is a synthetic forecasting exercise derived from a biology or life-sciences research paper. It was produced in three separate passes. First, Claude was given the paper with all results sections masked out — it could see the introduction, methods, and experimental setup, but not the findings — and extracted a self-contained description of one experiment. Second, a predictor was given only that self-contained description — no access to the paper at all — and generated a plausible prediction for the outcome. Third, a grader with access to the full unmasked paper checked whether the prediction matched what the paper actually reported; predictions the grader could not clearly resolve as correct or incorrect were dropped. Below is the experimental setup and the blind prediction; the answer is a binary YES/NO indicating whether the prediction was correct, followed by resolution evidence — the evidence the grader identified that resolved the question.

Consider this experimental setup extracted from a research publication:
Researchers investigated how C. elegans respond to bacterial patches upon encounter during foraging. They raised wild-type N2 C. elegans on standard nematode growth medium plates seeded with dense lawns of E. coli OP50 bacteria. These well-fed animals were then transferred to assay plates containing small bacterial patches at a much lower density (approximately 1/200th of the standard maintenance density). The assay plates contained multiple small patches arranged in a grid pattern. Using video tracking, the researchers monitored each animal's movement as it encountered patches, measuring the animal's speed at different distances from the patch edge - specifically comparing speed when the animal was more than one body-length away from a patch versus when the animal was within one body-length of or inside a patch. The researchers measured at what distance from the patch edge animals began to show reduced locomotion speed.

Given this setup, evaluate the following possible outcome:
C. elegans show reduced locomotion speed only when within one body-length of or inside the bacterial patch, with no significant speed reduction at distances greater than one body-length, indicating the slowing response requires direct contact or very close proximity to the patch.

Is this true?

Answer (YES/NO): YES